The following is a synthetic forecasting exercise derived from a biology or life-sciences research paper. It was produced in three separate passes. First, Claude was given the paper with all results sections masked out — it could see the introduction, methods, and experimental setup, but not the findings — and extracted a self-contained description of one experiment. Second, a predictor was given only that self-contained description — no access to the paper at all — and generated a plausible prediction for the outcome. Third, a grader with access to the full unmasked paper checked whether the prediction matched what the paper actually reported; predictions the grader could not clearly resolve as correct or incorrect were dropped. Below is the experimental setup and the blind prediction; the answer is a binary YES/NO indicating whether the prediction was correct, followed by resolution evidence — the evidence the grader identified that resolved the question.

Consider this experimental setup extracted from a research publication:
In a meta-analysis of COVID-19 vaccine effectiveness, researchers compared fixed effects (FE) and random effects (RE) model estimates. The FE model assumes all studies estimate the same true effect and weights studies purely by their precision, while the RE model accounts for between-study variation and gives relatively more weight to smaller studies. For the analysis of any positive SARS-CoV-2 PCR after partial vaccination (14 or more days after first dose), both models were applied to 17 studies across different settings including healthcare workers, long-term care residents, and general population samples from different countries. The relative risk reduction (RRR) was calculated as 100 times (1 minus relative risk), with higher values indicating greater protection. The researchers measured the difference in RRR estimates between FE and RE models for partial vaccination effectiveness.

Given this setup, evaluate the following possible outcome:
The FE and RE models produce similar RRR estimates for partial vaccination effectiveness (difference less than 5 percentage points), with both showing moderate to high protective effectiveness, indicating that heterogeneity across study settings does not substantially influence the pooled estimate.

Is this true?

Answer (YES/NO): NO